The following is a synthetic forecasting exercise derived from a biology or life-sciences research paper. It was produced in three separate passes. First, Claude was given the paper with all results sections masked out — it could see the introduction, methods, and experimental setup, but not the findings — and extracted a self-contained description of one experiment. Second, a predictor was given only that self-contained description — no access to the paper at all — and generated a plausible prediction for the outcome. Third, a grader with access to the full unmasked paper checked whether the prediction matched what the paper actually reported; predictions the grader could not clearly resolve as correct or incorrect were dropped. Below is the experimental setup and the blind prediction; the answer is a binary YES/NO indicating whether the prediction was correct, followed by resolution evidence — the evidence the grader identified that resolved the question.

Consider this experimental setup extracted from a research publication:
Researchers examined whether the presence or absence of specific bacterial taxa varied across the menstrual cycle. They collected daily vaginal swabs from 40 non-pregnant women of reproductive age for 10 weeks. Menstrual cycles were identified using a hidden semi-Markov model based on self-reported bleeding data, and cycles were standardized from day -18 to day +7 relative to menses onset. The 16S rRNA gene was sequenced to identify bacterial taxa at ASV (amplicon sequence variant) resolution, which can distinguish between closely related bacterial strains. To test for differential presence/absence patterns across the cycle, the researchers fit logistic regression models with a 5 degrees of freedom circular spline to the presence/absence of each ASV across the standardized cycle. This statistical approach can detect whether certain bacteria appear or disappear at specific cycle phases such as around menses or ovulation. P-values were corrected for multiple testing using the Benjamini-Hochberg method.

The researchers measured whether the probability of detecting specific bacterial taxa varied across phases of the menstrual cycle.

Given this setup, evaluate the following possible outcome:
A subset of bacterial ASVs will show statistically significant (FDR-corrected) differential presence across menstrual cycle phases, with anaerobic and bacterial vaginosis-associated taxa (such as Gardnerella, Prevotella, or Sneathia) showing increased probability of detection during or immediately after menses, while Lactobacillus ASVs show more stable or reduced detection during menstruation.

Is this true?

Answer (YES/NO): NO